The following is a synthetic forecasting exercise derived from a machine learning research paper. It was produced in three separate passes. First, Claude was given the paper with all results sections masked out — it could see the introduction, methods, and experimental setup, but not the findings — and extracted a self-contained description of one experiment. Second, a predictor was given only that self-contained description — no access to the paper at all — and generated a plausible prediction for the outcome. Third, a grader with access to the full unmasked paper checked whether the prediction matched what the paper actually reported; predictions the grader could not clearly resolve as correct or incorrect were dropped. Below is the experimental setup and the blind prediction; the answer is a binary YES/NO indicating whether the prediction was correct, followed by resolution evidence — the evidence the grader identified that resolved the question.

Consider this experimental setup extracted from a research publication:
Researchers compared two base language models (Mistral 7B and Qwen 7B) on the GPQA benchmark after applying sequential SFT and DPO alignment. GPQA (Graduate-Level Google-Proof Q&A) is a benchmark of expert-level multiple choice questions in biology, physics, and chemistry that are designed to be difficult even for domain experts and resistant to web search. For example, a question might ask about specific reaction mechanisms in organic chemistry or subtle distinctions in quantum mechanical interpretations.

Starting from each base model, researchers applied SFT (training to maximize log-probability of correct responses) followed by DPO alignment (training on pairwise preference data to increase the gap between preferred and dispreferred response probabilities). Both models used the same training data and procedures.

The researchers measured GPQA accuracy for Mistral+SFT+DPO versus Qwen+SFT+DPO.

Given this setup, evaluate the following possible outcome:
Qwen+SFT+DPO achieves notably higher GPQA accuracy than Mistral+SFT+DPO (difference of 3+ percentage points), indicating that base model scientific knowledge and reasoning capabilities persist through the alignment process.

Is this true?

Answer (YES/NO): YES